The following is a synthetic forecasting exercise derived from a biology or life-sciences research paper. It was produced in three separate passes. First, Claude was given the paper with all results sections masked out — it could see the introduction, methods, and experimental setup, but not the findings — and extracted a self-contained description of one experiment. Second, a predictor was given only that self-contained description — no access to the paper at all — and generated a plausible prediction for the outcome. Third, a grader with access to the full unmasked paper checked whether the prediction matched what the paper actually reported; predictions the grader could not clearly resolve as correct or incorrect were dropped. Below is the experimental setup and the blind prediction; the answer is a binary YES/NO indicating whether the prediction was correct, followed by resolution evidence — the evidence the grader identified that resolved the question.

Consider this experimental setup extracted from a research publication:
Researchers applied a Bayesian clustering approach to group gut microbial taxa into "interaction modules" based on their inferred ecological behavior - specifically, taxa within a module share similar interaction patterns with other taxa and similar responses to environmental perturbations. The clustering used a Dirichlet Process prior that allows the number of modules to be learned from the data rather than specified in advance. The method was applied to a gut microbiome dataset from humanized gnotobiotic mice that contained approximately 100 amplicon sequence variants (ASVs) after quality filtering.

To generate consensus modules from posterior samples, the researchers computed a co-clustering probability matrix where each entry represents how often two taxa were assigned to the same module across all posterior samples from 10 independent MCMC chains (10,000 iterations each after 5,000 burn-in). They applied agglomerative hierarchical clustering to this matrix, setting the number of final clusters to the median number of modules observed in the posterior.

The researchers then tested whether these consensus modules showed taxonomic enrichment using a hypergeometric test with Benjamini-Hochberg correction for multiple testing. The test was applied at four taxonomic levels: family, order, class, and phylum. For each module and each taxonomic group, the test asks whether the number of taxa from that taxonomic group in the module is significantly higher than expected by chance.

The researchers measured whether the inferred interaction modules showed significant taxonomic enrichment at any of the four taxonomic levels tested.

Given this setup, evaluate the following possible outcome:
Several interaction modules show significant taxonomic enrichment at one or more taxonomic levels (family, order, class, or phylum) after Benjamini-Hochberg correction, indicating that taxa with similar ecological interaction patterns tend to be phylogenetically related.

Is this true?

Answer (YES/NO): YES